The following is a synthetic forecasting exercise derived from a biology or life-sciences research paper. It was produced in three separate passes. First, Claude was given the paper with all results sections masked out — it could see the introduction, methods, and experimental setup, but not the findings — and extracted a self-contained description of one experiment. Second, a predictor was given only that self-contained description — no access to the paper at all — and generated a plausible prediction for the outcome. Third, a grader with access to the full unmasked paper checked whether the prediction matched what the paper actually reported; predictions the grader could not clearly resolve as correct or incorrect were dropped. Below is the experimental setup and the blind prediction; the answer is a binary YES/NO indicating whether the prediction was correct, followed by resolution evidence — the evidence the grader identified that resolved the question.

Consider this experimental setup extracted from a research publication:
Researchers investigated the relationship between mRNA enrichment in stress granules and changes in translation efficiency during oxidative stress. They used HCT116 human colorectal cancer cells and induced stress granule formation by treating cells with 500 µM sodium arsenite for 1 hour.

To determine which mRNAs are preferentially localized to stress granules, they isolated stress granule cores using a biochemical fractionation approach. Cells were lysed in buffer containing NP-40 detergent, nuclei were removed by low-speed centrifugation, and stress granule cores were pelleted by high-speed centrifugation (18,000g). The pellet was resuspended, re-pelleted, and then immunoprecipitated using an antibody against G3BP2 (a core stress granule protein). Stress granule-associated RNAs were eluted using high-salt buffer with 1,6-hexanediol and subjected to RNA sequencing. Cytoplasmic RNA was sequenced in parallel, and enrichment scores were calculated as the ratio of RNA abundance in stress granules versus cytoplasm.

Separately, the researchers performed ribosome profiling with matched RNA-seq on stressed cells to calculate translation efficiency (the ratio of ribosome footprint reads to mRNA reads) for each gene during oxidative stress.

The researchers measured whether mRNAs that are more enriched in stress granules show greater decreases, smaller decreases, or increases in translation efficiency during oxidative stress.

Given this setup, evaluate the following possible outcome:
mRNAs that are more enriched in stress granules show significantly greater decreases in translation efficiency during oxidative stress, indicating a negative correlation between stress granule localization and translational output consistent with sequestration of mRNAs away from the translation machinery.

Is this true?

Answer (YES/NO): NO